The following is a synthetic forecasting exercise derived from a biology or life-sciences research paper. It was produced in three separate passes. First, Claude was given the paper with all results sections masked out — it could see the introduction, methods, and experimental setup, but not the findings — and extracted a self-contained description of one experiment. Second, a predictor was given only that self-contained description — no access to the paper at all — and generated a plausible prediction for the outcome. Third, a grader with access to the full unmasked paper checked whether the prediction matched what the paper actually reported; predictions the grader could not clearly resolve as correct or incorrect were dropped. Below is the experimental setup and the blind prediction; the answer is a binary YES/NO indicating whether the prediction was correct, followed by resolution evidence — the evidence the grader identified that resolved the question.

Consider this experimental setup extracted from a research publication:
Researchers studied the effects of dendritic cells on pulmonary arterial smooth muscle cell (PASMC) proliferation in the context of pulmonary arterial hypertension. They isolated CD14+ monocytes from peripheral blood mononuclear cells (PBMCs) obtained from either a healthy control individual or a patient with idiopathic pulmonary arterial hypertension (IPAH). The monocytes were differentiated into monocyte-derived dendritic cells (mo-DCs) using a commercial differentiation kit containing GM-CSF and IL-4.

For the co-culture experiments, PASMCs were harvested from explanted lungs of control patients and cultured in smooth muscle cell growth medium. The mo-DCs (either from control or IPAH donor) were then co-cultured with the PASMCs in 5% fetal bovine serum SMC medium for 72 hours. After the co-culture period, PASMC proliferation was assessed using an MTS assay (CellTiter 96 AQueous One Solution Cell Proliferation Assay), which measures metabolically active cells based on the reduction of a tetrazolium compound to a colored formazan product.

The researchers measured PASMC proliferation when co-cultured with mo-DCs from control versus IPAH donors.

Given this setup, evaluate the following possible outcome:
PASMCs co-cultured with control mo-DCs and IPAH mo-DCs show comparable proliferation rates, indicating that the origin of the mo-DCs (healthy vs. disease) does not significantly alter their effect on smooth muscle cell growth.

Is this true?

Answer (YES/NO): YES